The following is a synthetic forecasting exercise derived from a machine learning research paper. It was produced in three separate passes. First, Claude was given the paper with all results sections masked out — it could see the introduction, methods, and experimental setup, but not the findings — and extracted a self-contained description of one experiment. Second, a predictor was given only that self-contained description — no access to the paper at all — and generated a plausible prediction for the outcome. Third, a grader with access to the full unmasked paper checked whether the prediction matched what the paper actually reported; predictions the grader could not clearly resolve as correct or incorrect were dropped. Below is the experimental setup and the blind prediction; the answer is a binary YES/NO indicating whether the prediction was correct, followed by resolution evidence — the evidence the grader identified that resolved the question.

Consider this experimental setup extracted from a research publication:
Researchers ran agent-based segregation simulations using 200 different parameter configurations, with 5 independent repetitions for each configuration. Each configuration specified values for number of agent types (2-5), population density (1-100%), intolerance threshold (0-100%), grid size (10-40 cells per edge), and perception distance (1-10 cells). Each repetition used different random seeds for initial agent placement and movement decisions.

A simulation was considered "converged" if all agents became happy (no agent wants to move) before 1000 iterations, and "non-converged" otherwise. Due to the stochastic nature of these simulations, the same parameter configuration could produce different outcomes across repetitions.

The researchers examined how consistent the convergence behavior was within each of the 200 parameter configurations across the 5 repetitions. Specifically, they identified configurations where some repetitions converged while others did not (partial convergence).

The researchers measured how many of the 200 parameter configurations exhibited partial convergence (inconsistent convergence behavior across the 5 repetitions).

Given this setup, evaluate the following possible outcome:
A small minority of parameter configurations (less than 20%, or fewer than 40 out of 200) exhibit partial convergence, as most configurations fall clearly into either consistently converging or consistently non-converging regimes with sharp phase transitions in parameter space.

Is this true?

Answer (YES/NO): YES